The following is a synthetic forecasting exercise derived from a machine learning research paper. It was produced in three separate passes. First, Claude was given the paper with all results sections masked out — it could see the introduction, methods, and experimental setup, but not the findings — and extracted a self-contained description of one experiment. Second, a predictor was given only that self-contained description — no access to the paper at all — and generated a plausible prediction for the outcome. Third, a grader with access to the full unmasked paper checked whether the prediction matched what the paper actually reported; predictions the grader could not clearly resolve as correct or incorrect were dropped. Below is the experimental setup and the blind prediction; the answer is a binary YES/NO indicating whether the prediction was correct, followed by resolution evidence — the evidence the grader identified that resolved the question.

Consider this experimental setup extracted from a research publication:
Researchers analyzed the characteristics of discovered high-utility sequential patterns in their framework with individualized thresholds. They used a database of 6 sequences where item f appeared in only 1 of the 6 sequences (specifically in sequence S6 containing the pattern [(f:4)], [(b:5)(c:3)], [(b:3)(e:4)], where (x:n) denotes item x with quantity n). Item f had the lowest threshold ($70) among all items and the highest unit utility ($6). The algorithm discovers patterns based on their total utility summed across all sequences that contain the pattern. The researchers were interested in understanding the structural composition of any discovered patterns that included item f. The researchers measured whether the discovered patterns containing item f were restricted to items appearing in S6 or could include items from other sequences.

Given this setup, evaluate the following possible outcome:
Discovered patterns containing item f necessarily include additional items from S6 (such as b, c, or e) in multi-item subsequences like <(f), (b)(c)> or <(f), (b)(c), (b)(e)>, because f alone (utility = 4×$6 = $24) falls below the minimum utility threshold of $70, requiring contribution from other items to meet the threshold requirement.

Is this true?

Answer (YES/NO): YES